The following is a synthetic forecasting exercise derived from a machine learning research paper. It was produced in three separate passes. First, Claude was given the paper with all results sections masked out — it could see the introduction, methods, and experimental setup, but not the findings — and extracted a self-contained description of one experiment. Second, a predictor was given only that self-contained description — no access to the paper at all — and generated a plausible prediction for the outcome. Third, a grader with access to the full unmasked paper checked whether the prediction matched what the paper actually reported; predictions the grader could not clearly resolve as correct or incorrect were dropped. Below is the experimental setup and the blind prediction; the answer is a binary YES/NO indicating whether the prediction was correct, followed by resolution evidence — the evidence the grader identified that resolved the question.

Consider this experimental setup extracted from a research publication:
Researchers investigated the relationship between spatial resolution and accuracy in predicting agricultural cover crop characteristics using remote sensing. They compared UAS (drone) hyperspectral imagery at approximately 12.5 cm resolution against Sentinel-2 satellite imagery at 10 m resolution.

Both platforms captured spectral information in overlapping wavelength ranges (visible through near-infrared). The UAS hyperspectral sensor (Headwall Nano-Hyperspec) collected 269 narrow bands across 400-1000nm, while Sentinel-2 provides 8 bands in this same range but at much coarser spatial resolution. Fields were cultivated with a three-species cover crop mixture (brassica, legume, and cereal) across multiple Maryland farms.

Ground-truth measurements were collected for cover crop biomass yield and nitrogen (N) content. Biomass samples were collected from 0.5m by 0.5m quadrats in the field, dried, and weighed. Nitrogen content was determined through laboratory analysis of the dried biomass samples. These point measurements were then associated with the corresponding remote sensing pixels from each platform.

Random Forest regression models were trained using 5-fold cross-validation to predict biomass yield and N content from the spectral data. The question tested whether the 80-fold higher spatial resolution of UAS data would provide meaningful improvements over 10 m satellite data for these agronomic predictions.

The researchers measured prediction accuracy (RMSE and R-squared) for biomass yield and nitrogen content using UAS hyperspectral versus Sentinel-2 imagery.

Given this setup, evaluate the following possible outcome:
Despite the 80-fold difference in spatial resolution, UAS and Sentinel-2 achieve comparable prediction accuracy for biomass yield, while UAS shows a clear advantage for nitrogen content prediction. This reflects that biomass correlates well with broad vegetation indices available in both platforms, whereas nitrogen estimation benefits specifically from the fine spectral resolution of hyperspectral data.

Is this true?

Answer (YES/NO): NO